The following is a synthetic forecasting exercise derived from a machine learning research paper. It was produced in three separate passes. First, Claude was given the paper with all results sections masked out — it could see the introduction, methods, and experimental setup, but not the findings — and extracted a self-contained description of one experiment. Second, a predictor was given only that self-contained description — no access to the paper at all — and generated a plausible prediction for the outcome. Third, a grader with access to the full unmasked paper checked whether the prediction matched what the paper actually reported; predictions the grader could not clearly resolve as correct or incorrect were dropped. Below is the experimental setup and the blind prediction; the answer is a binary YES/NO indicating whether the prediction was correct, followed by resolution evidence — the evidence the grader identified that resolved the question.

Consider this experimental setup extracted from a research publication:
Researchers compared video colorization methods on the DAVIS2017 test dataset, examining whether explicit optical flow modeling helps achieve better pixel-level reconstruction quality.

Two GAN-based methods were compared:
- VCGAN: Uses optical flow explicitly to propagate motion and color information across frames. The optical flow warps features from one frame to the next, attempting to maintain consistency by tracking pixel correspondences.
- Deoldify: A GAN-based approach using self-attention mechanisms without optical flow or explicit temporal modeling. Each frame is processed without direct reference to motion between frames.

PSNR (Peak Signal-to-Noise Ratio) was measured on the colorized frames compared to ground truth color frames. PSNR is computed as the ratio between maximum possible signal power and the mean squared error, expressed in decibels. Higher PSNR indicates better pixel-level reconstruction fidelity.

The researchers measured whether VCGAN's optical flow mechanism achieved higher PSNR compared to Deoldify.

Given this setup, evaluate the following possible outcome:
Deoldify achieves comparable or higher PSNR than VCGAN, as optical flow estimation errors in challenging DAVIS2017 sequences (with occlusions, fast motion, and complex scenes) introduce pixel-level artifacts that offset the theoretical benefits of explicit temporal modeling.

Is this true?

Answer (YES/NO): YES